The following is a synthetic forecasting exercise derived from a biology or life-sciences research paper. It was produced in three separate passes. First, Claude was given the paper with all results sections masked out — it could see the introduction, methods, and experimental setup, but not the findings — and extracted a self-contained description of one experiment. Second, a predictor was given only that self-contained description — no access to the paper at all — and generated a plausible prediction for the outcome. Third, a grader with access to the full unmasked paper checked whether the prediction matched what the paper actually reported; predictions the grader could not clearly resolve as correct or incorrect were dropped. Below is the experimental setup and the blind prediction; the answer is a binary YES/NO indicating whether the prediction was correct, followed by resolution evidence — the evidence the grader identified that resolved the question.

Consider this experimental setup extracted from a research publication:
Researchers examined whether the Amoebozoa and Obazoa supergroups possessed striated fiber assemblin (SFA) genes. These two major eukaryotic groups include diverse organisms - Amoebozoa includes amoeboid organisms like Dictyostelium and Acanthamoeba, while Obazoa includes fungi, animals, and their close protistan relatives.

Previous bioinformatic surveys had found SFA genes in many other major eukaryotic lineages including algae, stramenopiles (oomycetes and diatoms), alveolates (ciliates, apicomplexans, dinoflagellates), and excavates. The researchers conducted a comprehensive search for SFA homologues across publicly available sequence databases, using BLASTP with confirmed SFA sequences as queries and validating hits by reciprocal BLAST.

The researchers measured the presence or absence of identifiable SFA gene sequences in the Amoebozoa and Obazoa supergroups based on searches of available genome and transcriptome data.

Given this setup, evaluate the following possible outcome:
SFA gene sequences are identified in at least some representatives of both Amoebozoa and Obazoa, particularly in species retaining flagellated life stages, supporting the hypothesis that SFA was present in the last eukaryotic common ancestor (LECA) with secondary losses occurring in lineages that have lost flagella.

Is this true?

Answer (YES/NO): NO